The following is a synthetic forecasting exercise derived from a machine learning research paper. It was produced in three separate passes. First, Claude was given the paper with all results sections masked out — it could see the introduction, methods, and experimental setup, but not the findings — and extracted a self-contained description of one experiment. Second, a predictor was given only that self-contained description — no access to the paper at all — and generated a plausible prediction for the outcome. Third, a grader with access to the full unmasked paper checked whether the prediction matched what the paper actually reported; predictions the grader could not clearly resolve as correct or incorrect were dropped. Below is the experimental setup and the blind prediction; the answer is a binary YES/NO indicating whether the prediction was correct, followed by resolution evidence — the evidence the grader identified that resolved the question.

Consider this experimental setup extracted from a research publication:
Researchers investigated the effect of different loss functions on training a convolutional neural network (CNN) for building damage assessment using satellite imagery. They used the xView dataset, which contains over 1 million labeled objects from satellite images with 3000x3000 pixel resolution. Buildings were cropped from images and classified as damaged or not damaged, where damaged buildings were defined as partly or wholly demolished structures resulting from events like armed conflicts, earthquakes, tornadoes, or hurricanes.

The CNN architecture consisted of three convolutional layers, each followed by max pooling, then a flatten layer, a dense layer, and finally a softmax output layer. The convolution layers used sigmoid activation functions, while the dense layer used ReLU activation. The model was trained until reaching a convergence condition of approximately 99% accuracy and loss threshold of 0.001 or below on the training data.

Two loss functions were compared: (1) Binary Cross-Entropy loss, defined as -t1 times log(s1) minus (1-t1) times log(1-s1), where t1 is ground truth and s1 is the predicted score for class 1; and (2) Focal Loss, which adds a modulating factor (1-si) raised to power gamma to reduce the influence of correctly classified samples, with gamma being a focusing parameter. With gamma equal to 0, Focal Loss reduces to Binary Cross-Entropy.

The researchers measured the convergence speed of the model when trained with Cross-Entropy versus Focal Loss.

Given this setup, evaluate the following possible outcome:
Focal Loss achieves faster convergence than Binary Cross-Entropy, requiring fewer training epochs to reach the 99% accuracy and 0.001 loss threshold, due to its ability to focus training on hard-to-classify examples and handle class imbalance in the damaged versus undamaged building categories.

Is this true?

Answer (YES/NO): YES